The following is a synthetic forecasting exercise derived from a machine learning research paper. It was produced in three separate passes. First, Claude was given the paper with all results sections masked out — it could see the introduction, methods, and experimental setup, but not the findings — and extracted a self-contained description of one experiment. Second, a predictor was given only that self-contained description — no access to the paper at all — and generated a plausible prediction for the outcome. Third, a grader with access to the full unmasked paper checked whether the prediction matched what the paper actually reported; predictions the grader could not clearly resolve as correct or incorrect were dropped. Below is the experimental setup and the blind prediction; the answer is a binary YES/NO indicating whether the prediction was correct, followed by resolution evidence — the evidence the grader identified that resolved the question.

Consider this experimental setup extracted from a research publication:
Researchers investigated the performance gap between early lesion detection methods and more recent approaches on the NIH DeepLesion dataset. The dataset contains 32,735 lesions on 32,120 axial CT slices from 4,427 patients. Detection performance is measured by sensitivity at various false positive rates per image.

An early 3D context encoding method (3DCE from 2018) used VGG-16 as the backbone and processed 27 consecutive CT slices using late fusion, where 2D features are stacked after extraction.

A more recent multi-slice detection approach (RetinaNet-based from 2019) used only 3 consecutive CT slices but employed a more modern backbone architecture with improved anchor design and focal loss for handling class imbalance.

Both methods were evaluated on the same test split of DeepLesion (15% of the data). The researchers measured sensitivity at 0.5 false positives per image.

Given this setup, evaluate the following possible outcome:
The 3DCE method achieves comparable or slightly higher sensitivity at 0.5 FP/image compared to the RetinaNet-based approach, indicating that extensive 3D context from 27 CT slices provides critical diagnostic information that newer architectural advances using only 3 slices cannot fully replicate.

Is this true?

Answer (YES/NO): NO